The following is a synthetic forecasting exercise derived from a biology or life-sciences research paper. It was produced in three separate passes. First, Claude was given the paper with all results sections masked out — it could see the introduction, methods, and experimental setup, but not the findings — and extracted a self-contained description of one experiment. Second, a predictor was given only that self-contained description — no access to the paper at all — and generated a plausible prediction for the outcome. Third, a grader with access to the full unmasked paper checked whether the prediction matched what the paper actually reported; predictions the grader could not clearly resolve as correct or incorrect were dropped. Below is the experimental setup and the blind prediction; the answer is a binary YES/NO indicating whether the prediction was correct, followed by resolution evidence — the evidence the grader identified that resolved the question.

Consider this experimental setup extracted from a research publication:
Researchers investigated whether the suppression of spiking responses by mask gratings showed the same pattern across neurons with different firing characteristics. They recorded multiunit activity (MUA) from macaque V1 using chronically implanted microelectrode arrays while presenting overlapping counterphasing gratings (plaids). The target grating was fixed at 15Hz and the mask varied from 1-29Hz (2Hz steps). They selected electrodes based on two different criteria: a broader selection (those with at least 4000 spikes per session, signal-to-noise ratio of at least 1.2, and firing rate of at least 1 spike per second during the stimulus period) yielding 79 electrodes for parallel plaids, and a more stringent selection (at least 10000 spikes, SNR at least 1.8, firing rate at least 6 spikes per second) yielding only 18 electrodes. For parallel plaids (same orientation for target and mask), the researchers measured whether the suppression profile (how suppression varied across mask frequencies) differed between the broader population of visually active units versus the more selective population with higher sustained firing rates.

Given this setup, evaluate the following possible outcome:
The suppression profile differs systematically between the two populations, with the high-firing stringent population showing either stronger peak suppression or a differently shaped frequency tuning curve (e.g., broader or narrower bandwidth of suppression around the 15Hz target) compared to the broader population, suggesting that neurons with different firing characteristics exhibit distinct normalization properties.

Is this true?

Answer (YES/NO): NO